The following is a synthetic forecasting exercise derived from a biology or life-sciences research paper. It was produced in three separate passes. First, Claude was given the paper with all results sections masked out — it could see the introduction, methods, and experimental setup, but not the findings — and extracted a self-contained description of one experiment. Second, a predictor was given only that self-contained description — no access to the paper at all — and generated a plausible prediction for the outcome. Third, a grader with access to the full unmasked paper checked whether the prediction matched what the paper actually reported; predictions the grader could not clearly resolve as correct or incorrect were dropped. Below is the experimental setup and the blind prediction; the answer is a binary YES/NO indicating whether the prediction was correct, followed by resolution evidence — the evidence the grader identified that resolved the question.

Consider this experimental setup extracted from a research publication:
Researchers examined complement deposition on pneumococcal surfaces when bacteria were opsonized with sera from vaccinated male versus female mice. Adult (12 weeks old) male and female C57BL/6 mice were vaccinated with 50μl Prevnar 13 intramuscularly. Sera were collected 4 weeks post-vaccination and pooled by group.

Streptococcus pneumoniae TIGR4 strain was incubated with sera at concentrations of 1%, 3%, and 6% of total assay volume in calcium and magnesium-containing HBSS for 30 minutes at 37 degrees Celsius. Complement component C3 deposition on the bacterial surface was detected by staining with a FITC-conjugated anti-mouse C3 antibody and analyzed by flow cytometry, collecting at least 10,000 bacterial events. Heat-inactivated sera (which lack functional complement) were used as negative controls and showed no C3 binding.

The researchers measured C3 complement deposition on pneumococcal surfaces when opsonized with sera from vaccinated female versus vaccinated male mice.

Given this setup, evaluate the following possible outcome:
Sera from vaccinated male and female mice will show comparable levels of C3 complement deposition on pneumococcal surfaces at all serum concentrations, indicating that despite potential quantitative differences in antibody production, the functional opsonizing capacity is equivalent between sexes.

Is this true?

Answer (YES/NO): YES